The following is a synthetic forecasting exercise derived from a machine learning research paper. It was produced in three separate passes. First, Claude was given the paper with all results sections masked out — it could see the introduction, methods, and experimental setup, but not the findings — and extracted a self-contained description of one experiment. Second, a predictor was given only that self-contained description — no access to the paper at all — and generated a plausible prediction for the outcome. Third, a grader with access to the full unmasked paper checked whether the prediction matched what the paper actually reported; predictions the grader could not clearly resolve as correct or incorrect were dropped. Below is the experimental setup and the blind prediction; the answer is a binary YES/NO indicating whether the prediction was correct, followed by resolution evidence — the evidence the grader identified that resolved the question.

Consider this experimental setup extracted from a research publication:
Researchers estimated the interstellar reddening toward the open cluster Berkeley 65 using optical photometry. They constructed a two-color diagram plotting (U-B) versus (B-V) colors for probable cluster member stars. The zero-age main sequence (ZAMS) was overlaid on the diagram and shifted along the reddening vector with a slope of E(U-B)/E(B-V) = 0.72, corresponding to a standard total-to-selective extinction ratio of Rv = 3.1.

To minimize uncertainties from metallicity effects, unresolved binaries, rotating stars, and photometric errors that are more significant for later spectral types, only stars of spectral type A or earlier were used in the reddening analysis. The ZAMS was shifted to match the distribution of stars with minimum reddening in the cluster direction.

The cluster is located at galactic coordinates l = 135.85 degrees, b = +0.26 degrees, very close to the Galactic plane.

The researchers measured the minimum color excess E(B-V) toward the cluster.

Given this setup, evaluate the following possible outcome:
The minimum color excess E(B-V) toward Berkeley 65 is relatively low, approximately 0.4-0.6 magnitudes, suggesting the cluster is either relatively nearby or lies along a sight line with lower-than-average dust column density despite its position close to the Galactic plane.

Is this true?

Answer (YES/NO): NO